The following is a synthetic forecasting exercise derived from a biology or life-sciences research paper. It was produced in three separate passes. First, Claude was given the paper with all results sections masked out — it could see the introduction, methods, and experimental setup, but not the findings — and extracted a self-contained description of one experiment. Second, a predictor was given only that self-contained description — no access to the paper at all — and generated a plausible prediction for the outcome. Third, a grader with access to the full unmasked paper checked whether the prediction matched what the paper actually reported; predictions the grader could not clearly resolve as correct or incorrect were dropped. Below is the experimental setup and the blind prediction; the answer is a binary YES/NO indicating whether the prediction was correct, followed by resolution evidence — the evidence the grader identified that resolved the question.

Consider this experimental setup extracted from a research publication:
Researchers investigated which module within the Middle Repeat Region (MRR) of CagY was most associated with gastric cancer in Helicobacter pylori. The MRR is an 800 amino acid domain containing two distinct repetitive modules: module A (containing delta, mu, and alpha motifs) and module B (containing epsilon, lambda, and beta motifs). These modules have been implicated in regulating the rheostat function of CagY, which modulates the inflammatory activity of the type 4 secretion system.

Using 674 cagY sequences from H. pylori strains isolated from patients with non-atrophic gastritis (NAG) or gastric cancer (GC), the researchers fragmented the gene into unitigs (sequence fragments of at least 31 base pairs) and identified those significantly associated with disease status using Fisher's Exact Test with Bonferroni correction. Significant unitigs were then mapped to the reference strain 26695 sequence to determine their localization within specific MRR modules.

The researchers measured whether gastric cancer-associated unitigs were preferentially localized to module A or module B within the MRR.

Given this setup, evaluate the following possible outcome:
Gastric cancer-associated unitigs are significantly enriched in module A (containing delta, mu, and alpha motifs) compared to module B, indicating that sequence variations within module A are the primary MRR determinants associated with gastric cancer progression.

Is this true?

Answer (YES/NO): YES